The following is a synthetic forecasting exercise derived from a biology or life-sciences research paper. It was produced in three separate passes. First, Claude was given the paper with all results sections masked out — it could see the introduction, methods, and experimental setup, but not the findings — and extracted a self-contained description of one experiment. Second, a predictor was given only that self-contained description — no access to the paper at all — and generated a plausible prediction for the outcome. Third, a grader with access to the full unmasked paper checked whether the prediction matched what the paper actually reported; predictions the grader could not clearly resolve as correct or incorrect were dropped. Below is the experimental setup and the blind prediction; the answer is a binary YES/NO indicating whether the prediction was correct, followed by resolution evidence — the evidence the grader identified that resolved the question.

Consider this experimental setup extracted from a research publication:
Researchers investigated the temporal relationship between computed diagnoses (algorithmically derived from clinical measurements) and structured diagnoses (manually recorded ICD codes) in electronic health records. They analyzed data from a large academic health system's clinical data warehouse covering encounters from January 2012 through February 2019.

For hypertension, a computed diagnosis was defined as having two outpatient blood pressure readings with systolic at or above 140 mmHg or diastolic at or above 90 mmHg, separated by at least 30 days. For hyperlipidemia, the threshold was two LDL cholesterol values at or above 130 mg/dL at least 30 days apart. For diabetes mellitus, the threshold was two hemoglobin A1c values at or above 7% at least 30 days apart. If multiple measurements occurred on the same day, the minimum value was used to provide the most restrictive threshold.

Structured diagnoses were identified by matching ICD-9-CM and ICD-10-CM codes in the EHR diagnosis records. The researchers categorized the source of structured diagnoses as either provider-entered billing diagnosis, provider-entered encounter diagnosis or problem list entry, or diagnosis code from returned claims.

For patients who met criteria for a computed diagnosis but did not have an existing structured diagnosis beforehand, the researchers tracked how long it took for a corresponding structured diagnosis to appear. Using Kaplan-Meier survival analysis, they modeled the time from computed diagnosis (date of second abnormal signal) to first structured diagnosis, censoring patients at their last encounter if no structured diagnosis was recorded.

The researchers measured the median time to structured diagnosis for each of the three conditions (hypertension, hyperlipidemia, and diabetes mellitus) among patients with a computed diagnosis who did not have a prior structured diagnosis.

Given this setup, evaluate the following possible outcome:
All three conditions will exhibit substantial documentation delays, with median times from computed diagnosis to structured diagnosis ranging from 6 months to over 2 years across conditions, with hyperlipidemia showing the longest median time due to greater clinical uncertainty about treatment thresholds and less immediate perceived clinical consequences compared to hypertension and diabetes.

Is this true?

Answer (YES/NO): NO